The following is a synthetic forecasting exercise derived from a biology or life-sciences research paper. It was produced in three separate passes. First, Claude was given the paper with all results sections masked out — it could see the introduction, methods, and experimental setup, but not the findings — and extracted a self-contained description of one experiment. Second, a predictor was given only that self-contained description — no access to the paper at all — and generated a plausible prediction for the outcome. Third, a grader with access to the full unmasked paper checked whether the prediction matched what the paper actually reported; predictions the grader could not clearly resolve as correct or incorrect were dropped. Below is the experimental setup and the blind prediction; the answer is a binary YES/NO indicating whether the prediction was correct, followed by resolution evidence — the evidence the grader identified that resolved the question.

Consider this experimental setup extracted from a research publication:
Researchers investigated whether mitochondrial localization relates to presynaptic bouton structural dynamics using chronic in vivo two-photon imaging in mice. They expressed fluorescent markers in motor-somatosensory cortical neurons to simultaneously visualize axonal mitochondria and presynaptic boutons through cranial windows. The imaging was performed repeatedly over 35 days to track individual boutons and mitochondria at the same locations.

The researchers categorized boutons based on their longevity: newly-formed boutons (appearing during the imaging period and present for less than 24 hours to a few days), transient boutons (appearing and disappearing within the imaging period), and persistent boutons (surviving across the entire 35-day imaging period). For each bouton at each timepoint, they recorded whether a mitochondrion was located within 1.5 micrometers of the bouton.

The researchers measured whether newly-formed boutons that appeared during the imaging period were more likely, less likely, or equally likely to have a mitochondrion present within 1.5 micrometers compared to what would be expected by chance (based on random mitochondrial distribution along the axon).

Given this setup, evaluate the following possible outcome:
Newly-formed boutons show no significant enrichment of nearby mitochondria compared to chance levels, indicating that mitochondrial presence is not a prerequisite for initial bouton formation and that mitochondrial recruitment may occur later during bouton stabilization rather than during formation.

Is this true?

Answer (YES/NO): NO